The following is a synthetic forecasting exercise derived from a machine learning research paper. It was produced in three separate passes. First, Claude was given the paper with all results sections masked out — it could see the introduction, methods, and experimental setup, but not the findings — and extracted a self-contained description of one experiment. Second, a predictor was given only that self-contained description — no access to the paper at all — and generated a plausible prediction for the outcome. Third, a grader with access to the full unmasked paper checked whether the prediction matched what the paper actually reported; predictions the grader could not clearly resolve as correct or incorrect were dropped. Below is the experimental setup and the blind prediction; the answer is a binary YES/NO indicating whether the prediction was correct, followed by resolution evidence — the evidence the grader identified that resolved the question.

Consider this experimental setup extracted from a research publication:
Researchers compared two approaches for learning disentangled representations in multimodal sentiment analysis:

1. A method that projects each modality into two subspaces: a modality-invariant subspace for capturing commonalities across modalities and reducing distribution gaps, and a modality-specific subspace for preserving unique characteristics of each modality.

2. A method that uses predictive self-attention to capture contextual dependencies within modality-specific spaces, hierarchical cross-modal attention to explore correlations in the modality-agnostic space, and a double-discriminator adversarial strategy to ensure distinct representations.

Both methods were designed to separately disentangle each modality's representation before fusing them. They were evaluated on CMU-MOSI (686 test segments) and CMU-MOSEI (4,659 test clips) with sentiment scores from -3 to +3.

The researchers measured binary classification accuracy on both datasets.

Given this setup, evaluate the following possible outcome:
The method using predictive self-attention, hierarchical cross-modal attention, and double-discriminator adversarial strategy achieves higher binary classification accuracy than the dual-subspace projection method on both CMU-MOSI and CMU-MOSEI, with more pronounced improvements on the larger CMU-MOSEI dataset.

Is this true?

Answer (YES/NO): NO